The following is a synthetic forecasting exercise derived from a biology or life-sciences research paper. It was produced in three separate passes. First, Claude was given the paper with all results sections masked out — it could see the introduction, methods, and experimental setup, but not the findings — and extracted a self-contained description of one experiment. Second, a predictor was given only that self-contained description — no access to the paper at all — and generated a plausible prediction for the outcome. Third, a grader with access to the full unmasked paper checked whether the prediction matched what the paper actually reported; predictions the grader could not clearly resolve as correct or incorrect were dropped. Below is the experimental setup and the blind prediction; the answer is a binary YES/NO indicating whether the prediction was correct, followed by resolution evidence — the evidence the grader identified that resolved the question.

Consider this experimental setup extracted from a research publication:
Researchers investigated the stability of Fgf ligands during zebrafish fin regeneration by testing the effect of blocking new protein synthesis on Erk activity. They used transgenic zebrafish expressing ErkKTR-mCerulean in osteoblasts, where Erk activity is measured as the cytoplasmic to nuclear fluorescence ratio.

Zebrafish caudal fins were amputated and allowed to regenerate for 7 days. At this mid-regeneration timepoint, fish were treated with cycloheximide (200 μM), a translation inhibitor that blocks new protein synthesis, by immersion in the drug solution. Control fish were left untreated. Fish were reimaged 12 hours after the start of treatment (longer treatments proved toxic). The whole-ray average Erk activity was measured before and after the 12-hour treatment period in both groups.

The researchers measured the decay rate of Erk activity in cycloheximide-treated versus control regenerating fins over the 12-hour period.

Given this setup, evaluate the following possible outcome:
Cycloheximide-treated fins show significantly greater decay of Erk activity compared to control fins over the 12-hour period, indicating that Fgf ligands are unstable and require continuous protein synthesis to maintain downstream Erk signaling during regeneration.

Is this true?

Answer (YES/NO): NO